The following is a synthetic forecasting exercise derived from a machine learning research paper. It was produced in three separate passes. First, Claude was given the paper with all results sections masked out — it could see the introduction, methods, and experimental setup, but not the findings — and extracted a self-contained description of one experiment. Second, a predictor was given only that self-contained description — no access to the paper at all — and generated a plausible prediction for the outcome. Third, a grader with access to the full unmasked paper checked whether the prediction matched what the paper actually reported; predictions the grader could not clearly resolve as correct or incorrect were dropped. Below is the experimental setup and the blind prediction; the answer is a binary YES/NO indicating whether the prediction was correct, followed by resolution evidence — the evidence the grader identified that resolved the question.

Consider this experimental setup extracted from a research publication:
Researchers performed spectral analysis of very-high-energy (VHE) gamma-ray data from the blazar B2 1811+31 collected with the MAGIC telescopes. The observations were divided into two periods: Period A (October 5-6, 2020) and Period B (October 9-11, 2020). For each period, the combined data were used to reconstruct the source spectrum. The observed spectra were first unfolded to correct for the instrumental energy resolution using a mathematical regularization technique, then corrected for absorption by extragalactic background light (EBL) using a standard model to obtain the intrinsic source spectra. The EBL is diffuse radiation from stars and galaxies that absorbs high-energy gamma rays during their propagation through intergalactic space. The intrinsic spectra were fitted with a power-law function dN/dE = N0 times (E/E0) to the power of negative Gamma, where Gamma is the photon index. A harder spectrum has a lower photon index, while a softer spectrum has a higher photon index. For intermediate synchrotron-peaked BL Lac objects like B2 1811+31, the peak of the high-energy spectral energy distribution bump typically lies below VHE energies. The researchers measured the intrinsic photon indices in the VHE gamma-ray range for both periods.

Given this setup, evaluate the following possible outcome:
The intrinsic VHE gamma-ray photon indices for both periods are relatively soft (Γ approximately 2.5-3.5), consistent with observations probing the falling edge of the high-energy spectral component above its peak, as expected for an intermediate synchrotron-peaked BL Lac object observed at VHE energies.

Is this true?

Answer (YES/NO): NO